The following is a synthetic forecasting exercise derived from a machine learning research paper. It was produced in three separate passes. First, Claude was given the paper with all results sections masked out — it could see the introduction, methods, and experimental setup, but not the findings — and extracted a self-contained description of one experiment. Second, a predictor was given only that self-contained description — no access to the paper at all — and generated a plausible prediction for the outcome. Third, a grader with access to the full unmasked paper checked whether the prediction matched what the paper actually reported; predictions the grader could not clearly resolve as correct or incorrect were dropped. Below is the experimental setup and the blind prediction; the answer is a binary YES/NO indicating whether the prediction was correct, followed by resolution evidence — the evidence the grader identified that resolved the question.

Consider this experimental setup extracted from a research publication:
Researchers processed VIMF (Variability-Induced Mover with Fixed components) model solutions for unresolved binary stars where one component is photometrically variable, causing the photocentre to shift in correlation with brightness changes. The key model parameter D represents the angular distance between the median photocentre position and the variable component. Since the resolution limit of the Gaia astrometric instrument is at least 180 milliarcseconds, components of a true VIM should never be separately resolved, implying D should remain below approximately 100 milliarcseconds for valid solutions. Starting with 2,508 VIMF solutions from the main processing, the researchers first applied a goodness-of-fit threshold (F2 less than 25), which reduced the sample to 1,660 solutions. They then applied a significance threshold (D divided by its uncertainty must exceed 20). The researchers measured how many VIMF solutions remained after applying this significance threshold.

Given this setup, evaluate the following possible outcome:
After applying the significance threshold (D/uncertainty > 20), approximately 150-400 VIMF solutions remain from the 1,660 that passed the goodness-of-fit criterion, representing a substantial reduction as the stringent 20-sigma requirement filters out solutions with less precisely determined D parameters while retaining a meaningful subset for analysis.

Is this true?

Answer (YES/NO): NO